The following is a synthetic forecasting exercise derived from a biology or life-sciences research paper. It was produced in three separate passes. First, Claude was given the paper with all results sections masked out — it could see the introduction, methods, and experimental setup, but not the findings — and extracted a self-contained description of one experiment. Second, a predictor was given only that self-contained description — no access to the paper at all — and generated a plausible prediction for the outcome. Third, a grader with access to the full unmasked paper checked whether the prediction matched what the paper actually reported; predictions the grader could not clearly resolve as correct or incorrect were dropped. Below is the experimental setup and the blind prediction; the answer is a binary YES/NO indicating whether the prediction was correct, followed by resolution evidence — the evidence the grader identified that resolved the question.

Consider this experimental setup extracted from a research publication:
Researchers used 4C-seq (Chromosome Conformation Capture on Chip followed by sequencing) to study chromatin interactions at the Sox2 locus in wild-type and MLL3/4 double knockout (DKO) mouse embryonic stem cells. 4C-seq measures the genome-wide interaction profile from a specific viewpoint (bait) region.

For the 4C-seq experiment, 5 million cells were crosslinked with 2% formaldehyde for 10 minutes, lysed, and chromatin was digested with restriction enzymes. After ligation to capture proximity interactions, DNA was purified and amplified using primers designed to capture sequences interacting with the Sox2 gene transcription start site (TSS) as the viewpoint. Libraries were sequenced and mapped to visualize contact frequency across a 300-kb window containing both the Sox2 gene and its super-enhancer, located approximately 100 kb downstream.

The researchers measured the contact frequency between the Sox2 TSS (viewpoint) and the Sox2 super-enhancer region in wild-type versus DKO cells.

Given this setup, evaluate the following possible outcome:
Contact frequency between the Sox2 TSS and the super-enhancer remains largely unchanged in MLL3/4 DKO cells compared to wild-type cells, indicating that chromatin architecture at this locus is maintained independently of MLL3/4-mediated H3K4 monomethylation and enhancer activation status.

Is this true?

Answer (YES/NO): NO